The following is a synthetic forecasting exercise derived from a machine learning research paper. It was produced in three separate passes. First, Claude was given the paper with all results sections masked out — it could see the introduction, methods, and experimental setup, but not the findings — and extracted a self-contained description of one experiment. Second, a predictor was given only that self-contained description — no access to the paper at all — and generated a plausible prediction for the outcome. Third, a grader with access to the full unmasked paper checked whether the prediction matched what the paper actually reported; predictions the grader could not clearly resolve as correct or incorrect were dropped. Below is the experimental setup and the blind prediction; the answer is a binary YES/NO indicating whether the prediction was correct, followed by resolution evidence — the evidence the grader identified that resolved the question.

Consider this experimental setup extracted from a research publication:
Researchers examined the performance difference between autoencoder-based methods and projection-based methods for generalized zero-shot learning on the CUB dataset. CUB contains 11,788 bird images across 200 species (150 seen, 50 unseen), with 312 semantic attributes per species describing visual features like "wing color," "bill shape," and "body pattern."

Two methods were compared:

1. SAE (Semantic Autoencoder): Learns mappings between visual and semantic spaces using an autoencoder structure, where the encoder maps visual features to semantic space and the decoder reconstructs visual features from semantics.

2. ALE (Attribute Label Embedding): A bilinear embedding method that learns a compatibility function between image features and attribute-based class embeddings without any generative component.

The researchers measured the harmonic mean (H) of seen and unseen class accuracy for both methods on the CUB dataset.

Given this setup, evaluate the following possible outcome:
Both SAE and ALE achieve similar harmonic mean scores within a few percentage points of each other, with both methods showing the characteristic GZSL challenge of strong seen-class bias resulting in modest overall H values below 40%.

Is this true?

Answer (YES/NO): NO